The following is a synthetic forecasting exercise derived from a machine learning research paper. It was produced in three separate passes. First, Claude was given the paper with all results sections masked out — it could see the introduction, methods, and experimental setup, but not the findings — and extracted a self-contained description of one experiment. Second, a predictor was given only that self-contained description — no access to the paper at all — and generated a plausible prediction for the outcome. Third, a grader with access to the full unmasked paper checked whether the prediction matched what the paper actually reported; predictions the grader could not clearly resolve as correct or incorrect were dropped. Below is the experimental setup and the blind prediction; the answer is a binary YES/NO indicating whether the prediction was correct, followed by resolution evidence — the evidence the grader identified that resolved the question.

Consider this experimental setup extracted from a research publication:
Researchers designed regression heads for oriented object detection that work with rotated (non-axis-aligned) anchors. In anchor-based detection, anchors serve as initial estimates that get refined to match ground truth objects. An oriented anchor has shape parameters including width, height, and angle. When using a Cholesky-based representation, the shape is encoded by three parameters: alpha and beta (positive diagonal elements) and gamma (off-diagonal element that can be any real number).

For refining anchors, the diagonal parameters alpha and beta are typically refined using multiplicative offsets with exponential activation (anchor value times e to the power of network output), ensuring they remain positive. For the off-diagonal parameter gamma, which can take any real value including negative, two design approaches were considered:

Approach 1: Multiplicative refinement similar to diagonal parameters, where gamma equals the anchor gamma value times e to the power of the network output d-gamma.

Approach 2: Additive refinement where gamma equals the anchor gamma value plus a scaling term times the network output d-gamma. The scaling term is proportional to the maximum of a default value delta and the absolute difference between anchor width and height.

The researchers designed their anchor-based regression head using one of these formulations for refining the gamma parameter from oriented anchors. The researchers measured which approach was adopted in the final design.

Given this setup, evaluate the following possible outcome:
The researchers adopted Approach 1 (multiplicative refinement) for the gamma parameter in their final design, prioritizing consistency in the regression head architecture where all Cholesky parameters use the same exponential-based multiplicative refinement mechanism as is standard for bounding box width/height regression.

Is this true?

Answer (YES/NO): NO